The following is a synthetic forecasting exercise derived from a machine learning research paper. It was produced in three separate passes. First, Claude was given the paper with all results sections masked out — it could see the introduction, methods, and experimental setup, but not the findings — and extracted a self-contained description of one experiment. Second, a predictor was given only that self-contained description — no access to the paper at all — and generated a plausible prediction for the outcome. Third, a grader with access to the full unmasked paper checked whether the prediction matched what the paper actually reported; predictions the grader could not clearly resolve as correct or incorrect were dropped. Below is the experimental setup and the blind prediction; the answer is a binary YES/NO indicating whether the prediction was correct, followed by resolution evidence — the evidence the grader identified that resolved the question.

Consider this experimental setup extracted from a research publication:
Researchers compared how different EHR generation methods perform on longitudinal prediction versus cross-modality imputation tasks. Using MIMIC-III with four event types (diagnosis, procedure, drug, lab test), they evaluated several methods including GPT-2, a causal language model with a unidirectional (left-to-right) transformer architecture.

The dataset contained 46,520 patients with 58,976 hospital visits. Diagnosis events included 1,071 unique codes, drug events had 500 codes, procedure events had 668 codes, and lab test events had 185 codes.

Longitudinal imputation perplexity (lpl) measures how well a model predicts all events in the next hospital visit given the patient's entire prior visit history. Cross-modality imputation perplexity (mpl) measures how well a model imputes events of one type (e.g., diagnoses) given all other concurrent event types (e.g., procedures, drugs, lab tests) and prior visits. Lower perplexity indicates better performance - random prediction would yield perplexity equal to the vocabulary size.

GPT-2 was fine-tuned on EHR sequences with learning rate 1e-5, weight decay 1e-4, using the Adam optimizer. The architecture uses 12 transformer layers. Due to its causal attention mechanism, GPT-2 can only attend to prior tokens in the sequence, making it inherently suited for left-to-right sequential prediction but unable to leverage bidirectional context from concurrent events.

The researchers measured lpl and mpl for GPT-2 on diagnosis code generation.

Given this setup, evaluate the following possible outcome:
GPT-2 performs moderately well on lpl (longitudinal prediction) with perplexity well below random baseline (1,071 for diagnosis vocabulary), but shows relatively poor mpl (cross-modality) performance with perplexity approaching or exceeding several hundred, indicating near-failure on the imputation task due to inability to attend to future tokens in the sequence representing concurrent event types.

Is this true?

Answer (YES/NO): NO